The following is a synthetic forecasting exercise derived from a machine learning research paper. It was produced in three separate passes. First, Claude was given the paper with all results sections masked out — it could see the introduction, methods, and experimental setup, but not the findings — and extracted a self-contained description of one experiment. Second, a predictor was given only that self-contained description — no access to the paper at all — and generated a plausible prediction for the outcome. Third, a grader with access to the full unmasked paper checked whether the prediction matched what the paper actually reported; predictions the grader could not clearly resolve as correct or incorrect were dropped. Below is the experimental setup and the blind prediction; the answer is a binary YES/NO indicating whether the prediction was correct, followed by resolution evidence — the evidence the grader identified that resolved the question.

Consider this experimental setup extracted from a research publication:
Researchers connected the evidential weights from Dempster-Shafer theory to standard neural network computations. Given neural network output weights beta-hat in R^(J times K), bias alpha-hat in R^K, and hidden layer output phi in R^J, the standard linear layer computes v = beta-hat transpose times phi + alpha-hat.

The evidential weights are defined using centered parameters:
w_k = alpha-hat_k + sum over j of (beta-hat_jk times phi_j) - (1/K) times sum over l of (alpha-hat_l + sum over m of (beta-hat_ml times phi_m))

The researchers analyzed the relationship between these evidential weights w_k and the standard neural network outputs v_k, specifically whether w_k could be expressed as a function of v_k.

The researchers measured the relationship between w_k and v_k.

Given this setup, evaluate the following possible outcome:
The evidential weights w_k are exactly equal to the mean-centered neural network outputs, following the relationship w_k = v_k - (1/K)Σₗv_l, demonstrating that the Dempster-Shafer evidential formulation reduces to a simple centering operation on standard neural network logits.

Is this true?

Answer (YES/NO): YES